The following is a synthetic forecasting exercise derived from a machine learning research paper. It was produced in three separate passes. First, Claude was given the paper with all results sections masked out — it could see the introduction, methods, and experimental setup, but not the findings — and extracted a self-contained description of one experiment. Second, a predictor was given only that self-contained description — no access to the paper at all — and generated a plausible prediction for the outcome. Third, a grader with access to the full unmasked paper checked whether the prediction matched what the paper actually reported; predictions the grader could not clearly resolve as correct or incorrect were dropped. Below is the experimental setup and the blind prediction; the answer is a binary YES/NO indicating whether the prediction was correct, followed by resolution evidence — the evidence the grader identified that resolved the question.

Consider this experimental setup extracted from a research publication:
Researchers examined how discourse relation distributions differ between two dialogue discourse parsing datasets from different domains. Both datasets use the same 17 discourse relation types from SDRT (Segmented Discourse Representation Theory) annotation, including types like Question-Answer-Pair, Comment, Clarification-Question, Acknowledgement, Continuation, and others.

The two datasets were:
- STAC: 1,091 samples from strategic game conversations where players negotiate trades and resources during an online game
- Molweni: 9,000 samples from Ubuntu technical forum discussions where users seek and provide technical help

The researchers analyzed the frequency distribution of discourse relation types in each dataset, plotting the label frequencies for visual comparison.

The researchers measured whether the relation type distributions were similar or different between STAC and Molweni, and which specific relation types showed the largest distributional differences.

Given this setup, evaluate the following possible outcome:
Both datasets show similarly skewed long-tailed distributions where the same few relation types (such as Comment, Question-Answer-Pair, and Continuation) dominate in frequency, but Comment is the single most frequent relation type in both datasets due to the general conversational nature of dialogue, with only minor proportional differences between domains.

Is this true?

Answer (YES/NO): NO